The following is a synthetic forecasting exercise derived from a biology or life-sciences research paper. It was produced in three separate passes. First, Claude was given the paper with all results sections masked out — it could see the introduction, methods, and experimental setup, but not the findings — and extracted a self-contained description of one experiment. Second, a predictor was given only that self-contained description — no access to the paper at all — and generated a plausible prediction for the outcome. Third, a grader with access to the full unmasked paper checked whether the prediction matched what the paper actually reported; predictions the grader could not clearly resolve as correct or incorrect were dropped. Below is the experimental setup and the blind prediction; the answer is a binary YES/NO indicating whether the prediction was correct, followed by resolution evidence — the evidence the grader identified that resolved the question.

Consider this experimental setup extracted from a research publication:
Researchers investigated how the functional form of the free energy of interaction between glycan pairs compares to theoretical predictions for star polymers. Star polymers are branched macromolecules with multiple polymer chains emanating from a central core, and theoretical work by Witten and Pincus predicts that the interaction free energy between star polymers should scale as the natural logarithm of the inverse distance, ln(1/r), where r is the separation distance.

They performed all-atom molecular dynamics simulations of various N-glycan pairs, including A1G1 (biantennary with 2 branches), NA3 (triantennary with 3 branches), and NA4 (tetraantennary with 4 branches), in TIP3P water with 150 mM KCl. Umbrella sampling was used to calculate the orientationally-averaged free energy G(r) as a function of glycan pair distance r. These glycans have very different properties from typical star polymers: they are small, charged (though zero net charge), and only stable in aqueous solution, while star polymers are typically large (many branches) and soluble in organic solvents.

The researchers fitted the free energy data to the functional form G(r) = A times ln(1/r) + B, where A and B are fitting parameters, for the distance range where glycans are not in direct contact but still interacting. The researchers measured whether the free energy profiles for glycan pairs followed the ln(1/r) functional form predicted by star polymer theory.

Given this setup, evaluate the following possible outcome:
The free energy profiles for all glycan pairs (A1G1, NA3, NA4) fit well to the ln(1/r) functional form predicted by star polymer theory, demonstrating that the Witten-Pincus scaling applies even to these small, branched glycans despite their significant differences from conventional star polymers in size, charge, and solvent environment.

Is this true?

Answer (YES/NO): YES